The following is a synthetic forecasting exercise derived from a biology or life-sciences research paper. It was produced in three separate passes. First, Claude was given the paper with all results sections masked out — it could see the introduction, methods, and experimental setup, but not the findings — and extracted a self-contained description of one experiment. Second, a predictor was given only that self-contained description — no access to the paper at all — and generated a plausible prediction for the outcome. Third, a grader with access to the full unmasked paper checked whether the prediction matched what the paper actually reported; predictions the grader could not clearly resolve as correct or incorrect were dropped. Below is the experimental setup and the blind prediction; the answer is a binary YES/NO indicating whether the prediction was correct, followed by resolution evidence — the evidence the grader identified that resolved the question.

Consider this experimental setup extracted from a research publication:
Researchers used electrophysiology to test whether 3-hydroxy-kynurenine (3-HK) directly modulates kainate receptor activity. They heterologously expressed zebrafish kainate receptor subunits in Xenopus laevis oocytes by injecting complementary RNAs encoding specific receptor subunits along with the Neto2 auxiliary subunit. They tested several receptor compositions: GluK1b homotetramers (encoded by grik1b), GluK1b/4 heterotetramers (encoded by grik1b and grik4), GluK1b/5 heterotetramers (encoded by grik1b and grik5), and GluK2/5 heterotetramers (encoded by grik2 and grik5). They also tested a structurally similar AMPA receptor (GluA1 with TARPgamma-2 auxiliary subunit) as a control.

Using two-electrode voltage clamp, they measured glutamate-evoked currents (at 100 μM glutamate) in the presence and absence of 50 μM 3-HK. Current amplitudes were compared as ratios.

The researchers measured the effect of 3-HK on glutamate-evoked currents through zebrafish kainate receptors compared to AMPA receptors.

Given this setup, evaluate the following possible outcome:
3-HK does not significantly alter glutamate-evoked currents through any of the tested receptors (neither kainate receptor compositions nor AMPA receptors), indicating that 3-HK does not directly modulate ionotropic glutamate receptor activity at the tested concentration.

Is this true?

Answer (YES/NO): NO